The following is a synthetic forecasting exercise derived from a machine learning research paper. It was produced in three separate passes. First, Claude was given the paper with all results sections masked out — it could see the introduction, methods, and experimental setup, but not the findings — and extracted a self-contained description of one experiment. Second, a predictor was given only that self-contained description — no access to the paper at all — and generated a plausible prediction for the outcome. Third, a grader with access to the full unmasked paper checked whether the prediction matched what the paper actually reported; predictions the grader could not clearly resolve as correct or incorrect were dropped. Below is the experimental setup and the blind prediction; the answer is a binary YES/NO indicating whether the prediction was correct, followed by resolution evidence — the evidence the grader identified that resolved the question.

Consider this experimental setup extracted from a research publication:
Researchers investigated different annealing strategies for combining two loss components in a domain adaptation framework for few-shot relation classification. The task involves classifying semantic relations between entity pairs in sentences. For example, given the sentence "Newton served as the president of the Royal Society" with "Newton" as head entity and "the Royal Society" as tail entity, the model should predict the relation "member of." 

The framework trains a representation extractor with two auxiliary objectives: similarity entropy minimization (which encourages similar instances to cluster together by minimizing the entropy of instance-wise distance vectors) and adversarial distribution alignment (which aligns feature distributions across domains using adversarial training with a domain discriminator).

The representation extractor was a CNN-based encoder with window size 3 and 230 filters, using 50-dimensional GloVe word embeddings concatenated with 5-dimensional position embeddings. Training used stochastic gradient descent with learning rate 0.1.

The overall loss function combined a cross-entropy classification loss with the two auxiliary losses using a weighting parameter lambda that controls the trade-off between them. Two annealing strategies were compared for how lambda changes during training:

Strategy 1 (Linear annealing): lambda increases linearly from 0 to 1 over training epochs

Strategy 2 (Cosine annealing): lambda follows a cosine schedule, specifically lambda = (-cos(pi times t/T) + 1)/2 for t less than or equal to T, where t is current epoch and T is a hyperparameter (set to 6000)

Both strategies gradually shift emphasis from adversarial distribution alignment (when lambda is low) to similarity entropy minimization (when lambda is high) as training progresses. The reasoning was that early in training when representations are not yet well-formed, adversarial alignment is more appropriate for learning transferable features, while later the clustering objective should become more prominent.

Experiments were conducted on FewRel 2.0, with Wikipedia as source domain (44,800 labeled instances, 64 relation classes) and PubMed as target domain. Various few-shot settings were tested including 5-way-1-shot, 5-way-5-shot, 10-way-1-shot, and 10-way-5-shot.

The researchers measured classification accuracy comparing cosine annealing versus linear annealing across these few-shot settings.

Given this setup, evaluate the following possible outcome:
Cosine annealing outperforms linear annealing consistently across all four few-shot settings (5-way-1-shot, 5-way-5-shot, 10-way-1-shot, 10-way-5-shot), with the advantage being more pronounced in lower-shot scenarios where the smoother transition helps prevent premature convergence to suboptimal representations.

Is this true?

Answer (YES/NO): NO